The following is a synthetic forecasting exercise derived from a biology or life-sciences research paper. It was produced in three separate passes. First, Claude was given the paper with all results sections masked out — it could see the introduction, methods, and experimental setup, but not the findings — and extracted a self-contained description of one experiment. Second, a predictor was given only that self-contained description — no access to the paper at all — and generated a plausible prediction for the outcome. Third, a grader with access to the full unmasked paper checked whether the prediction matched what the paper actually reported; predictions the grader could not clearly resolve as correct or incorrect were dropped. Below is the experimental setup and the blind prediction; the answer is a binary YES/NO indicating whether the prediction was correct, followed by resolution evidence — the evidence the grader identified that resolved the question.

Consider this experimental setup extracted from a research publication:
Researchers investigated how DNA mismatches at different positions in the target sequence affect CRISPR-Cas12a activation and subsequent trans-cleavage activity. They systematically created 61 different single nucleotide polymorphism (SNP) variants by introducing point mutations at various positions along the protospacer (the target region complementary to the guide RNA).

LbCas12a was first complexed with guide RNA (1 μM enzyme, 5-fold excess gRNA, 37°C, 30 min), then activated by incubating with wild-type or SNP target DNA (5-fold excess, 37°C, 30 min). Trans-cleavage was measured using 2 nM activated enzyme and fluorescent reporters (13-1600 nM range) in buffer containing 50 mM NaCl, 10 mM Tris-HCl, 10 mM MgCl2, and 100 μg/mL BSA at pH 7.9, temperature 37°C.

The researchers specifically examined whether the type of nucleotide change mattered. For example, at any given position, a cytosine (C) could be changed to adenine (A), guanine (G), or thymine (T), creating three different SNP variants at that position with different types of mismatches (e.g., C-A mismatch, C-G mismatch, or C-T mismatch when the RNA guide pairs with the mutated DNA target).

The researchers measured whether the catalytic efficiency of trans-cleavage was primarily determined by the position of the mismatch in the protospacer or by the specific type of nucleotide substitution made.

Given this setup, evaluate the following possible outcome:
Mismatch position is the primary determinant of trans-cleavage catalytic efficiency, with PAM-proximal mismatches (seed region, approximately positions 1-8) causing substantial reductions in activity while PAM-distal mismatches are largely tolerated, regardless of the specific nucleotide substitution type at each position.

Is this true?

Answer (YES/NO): NO